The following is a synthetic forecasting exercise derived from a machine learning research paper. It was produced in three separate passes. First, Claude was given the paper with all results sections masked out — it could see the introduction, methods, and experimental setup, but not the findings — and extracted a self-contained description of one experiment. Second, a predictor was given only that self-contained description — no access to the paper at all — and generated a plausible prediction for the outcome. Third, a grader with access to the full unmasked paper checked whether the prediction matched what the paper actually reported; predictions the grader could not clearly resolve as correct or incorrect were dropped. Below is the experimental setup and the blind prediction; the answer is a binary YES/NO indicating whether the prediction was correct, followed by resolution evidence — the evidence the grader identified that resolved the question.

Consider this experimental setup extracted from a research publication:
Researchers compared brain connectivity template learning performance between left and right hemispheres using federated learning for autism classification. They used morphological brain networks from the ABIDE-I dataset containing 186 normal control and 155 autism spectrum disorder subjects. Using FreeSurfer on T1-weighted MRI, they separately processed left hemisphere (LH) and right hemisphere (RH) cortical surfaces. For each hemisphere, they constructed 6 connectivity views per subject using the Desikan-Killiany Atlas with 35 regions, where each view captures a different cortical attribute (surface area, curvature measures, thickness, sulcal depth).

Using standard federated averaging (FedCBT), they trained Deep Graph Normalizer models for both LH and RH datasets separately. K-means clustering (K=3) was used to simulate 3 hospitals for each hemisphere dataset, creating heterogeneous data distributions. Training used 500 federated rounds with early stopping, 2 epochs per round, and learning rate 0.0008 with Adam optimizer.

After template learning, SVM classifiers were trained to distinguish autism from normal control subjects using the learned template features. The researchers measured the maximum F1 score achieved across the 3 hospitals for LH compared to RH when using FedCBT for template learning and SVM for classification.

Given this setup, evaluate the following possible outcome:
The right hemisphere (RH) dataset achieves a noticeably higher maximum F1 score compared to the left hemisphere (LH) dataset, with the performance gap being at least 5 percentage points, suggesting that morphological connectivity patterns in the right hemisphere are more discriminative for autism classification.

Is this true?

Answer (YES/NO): YES